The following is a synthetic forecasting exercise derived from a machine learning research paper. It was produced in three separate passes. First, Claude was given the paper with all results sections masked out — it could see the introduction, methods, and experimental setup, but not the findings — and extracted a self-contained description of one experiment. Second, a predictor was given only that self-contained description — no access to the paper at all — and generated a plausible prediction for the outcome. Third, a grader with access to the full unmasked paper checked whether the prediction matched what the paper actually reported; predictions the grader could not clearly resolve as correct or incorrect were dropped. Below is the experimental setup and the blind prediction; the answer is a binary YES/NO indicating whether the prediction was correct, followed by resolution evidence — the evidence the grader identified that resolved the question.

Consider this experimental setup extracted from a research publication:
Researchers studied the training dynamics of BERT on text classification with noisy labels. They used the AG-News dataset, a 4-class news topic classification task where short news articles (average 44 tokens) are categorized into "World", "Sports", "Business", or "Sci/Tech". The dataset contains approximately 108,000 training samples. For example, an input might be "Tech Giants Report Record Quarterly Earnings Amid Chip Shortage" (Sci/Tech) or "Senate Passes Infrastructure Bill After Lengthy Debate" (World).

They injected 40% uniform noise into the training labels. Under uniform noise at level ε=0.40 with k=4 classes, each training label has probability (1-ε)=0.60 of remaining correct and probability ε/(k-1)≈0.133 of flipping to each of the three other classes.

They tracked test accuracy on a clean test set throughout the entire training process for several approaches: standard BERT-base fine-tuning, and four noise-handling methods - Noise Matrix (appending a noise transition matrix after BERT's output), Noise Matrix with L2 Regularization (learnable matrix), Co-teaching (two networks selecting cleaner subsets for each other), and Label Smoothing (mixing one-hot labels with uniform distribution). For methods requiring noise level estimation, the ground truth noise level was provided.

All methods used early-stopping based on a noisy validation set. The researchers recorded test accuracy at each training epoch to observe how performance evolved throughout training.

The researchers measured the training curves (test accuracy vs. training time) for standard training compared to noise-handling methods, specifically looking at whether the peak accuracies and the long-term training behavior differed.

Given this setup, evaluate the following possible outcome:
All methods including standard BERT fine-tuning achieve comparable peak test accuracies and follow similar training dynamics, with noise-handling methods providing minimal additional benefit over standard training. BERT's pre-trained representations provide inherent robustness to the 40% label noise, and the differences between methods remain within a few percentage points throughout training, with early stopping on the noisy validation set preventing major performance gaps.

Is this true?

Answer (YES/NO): NO